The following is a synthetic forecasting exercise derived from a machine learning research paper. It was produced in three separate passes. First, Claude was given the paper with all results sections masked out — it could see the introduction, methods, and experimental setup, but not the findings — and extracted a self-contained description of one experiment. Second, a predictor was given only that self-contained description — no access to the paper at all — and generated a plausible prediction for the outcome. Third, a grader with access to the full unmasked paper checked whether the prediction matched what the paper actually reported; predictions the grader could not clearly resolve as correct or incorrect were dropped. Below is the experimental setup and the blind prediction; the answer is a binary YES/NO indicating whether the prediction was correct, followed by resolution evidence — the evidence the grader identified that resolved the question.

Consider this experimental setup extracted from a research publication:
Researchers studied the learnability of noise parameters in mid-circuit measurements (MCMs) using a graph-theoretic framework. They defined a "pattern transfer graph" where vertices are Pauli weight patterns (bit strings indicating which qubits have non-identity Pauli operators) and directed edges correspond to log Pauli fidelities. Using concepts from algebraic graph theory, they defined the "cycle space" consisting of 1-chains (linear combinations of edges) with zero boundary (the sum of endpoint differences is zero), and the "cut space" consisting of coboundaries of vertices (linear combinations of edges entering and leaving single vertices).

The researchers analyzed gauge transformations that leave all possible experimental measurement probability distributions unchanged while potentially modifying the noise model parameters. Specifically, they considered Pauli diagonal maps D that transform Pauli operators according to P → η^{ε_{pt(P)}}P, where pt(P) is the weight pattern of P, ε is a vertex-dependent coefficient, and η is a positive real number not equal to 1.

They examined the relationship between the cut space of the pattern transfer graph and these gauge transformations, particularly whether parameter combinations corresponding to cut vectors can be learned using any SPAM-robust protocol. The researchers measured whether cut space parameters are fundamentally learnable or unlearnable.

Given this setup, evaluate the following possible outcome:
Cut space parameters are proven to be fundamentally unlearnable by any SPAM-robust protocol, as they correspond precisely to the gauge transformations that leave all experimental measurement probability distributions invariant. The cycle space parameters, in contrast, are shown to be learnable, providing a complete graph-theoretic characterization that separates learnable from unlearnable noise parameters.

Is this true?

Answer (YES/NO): YES